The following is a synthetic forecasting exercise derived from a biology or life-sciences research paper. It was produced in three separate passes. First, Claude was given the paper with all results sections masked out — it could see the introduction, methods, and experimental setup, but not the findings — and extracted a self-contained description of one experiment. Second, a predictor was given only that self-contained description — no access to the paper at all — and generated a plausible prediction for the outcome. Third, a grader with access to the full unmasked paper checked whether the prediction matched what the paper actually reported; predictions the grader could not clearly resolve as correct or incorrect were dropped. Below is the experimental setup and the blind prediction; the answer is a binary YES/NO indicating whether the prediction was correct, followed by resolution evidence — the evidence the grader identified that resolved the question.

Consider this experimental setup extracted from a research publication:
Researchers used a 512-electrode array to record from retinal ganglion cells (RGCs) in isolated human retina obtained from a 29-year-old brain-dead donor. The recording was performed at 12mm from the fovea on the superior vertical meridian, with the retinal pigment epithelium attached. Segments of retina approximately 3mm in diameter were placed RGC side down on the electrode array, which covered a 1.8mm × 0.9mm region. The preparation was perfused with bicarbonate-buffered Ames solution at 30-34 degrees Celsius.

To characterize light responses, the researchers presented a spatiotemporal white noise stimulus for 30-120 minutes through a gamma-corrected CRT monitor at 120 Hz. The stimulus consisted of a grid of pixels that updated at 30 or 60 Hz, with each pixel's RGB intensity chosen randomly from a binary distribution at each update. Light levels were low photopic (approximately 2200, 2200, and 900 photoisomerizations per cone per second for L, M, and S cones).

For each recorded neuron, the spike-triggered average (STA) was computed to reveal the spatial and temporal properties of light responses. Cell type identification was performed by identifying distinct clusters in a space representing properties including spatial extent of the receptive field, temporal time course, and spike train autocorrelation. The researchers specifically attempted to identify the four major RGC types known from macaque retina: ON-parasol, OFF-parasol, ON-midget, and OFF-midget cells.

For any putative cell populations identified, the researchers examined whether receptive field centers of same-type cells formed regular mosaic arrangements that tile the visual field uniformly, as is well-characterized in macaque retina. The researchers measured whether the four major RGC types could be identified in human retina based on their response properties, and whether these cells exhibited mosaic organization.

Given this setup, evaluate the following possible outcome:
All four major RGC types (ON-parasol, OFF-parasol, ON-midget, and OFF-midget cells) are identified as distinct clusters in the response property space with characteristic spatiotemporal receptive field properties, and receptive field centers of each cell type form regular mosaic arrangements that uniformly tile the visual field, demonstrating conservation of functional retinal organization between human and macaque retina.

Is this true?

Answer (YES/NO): YES